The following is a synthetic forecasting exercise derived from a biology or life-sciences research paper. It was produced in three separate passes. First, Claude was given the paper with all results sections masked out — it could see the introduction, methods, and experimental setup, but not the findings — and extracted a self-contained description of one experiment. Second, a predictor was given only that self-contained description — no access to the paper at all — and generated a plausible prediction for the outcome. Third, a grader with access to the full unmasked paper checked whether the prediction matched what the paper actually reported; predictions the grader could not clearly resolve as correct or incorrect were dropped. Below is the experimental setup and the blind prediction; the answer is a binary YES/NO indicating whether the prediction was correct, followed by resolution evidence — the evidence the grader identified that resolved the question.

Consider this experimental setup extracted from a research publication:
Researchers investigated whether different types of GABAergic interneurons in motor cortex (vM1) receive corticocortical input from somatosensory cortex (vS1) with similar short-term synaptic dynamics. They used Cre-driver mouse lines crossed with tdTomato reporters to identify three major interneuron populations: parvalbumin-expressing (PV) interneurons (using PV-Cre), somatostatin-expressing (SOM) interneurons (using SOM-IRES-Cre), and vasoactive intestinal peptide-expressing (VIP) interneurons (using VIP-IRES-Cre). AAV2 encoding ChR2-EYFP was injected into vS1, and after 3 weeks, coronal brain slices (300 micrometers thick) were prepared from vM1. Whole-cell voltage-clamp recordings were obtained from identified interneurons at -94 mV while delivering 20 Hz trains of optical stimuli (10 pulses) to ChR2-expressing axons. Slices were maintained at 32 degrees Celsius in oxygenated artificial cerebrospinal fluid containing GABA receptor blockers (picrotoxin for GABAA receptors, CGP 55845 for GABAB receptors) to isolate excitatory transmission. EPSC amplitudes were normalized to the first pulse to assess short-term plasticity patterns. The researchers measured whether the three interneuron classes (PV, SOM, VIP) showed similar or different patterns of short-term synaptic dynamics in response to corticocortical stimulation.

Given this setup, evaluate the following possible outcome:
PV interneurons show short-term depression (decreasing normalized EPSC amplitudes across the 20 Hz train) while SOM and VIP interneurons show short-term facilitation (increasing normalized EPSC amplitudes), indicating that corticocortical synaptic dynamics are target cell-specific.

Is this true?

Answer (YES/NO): NO